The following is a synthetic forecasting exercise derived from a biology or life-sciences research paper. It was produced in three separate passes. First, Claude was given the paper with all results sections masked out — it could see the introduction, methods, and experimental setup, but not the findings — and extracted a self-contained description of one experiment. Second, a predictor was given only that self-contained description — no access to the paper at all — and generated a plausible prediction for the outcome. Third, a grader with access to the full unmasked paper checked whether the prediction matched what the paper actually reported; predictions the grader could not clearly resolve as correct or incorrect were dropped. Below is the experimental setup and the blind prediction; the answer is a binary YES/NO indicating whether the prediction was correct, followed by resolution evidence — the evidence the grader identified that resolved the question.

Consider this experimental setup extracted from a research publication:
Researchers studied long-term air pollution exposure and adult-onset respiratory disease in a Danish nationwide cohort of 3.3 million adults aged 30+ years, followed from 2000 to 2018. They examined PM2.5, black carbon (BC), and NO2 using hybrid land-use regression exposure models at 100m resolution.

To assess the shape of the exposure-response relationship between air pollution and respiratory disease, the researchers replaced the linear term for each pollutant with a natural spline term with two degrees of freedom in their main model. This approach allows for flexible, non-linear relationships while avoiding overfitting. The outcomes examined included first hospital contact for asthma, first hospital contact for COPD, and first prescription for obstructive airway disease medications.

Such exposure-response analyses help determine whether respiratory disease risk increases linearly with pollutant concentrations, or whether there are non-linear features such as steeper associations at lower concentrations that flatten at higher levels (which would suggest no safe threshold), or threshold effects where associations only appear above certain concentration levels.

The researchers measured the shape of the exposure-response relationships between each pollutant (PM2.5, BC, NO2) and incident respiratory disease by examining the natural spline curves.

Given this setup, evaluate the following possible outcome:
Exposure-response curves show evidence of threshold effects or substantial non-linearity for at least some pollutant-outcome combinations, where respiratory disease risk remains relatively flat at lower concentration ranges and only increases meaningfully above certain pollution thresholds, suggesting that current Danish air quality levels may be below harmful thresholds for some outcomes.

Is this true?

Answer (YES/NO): NO